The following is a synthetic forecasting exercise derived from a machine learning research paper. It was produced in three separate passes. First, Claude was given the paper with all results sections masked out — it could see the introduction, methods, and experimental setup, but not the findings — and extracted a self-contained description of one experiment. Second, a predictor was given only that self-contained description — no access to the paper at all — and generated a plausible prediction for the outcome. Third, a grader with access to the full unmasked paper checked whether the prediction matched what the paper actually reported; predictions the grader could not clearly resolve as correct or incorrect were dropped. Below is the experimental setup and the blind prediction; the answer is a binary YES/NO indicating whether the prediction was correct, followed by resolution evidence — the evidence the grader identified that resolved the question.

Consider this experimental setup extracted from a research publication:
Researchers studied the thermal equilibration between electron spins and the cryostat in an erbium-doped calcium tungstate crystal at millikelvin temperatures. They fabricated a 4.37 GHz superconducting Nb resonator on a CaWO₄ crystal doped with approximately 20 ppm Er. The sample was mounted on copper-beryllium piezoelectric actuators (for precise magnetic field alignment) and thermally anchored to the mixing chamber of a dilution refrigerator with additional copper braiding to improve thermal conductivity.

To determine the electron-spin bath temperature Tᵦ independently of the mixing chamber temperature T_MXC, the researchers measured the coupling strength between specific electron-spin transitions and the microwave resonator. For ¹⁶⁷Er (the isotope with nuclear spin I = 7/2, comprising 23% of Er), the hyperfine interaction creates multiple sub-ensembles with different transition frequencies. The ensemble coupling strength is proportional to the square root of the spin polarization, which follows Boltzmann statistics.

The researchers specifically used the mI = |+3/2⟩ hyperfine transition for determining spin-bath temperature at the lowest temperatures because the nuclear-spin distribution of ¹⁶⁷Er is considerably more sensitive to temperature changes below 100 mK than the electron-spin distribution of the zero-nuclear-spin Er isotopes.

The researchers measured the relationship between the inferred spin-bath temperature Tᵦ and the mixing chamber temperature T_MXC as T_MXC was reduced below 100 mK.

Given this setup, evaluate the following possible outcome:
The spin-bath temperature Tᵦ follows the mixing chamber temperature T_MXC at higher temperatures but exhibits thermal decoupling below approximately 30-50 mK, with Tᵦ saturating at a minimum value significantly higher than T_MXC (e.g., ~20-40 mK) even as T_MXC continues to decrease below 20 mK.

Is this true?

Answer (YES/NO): YES